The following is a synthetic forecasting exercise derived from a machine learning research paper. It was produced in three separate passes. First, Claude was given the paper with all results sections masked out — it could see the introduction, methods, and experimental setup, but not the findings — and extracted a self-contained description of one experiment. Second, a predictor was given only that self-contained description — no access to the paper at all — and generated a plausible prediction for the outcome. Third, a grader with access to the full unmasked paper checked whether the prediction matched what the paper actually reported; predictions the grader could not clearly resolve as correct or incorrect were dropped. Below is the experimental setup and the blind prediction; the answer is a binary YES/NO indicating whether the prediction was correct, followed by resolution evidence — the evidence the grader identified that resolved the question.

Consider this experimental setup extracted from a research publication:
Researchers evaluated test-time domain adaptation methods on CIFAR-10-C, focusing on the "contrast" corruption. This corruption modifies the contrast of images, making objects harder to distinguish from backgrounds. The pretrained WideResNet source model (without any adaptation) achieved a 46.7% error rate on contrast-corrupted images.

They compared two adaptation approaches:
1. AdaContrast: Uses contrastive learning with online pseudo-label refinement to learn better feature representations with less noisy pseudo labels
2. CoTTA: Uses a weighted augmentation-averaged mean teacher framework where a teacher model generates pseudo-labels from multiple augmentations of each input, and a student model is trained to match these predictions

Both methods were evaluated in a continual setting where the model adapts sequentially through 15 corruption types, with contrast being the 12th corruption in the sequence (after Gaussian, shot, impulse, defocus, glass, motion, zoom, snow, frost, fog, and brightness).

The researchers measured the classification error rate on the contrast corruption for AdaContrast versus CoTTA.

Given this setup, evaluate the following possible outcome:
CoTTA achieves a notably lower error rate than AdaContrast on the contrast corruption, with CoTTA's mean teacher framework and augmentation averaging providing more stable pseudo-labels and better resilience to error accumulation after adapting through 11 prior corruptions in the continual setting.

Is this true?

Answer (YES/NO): NO